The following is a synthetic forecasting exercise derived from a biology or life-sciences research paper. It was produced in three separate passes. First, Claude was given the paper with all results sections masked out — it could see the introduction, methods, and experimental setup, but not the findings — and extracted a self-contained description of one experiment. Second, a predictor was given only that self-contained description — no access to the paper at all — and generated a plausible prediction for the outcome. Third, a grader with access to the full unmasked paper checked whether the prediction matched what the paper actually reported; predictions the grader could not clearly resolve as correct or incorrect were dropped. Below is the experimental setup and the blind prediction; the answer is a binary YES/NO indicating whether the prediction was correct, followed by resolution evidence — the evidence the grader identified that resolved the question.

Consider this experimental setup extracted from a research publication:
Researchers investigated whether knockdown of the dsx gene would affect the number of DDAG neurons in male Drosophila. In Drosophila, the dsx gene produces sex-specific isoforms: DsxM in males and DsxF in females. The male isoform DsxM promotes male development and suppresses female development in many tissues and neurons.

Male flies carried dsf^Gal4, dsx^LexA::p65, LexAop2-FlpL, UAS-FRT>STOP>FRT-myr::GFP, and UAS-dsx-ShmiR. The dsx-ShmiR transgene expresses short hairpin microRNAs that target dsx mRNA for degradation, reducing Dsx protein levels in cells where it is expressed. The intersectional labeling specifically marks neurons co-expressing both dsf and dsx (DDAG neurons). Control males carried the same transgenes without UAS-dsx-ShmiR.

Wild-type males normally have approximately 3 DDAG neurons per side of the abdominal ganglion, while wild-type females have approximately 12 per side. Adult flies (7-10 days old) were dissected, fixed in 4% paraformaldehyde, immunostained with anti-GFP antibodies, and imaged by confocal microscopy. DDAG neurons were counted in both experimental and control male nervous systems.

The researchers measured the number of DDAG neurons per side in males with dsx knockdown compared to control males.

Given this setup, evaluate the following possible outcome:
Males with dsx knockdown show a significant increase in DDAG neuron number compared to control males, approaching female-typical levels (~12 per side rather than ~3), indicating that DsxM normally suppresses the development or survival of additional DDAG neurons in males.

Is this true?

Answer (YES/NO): YES